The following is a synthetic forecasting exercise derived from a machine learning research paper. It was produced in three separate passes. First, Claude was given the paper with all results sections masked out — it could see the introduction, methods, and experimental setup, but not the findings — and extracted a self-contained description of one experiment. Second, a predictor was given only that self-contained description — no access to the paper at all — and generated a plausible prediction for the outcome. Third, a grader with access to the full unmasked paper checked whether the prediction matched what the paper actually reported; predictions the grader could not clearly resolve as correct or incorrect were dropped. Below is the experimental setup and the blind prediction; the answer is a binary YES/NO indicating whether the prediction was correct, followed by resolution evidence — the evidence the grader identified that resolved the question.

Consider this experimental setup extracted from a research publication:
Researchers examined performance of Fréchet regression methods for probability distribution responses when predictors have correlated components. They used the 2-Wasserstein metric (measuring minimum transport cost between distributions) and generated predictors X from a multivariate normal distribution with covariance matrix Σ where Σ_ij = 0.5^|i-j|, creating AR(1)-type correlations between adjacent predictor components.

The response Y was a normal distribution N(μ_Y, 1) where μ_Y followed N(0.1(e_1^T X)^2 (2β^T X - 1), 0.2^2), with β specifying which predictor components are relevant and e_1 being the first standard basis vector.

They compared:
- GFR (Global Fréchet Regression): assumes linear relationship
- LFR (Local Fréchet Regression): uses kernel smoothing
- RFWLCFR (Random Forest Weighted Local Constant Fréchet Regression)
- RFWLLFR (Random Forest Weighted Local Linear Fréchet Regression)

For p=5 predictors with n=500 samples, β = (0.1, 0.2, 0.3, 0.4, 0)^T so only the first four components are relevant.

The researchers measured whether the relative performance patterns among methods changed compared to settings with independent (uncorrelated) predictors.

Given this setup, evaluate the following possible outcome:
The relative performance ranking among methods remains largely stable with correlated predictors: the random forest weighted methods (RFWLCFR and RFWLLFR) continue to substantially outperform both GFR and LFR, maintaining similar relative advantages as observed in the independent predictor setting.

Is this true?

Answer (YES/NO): YES